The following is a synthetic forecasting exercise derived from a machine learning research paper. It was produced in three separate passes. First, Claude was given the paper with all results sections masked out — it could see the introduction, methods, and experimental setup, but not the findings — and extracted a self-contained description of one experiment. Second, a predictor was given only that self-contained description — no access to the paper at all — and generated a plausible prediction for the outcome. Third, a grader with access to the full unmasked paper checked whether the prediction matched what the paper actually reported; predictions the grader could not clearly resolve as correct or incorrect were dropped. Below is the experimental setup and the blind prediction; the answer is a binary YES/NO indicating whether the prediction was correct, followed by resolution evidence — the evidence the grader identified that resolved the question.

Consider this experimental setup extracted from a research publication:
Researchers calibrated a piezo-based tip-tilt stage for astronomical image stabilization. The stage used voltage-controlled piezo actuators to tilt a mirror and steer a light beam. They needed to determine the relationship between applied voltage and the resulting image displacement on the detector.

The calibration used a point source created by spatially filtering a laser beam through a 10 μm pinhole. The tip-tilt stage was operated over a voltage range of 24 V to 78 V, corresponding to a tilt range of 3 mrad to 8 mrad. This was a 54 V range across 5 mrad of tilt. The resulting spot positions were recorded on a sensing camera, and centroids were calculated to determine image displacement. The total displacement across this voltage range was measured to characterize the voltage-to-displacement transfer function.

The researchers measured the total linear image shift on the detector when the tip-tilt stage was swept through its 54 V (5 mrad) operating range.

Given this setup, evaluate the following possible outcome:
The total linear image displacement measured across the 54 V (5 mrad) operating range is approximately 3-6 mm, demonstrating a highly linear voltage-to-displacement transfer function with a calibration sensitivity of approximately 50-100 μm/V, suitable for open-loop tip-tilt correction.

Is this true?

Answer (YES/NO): NO